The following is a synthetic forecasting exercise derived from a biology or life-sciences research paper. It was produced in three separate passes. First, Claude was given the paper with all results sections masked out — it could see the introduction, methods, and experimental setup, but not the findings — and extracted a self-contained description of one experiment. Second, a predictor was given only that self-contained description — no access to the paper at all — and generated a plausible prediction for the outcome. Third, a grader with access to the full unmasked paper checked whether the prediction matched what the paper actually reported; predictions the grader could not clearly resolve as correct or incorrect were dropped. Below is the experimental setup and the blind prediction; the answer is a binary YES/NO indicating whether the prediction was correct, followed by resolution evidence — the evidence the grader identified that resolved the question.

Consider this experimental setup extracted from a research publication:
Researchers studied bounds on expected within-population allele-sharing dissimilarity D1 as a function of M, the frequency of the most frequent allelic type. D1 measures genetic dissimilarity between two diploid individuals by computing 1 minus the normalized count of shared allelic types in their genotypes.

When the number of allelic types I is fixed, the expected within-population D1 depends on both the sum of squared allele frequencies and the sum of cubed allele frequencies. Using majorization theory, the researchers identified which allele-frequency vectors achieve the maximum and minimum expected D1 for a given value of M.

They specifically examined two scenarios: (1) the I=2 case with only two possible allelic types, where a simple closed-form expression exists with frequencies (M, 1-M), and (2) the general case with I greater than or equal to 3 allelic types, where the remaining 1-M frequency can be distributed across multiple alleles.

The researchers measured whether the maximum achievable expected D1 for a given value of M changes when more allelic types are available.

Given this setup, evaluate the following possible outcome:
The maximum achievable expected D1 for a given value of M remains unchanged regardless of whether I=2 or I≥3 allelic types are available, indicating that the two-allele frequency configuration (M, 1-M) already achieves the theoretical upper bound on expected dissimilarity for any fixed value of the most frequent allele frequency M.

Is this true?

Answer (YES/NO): NO